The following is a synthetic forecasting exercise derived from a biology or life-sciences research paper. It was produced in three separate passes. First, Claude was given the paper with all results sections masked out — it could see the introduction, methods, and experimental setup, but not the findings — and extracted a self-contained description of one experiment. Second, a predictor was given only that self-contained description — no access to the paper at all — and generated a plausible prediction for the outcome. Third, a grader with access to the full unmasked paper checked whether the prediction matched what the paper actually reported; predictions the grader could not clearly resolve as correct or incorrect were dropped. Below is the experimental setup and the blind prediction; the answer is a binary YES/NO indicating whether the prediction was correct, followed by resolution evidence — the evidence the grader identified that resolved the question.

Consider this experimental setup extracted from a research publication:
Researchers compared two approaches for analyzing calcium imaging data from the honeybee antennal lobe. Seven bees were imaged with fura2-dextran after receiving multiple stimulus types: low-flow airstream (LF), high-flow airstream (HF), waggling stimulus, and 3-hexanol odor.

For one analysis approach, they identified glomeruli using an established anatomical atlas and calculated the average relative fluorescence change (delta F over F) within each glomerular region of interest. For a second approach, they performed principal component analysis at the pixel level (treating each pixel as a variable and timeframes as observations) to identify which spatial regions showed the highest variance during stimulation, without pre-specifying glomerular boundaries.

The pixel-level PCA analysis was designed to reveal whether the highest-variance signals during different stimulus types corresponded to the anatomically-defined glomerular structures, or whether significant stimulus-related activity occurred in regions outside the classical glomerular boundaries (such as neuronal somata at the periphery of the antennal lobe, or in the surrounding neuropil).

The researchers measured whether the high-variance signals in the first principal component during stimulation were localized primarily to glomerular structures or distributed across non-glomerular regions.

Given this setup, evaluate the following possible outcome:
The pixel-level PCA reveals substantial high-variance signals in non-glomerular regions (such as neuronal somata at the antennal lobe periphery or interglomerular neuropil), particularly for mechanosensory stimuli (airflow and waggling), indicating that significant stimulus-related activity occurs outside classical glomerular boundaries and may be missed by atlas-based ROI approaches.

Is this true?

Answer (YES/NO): NO